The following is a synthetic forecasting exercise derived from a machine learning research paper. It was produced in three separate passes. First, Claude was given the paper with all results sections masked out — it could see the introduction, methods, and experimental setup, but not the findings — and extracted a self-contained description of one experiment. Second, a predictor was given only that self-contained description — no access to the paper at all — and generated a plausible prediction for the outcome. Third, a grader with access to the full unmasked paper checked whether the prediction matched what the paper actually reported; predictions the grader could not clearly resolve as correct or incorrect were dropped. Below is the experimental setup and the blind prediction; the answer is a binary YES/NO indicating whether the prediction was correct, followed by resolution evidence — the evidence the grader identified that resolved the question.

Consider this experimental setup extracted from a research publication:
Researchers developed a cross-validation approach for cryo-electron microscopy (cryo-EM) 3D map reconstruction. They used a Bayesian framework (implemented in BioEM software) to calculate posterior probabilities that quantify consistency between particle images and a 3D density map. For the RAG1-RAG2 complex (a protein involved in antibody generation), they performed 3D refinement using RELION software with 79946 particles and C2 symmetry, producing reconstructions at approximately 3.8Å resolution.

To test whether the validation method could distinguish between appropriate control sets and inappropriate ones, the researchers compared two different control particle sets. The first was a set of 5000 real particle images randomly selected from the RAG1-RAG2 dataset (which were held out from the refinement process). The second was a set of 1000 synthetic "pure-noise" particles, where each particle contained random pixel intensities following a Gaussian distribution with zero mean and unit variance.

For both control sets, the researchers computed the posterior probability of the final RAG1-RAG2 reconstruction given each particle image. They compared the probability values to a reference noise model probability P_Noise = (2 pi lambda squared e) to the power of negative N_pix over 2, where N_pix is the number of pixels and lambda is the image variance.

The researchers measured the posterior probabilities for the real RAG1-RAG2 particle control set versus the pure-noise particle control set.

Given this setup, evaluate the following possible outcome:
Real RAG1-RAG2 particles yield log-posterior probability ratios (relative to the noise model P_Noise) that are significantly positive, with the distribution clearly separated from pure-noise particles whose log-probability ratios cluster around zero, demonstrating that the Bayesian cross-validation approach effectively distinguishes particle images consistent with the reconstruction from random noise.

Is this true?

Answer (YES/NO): YES